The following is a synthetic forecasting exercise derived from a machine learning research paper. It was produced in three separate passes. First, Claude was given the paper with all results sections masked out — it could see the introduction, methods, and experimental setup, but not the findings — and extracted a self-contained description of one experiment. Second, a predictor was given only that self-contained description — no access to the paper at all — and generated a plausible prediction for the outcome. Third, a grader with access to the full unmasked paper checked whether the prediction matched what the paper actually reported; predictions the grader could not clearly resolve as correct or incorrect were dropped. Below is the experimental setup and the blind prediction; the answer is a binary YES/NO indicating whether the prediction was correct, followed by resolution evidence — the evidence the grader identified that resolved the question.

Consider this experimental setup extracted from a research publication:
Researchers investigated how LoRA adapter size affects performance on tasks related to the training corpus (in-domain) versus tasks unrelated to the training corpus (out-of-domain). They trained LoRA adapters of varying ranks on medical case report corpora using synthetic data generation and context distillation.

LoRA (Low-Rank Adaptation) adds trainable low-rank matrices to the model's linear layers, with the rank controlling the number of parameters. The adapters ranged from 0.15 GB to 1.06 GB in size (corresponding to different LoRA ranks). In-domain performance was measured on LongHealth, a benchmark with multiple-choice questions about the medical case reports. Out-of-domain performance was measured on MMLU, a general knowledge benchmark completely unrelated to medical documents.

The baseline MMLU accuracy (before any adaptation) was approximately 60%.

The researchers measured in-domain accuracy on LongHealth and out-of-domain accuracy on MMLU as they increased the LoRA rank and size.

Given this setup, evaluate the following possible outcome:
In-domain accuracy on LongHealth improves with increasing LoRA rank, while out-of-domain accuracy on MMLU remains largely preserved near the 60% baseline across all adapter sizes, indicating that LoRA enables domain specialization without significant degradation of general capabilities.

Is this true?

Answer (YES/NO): NO